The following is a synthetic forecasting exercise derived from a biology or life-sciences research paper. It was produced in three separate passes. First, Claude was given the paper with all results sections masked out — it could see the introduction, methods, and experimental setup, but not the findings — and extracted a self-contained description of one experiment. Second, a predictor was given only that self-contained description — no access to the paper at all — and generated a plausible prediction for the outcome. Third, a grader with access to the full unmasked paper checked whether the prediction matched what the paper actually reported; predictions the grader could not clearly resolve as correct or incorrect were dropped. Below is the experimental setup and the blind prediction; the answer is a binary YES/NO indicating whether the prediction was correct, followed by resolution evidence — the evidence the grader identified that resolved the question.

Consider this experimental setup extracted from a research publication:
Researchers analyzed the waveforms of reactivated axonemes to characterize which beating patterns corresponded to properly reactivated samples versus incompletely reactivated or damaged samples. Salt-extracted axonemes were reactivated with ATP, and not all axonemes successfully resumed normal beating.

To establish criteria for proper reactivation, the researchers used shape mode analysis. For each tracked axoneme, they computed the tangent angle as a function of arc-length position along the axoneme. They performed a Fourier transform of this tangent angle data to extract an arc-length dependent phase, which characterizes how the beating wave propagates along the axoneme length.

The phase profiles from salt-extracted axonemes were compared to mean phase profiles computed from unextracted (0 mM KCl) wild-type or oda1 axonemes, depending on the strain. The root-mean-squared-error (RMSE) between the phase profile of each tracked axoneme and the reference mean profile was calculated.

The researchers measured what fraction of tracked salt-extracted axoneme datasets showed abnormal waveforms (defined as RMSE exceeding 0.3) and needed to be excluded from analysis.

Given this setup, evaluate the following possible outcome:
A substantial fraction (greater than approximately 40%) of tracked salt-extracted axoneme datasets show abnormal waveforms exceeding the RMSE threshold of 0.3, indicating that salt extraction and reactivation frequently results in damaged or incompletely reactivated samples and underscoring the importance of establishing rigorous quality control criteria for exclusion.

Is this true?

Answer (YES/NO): NO